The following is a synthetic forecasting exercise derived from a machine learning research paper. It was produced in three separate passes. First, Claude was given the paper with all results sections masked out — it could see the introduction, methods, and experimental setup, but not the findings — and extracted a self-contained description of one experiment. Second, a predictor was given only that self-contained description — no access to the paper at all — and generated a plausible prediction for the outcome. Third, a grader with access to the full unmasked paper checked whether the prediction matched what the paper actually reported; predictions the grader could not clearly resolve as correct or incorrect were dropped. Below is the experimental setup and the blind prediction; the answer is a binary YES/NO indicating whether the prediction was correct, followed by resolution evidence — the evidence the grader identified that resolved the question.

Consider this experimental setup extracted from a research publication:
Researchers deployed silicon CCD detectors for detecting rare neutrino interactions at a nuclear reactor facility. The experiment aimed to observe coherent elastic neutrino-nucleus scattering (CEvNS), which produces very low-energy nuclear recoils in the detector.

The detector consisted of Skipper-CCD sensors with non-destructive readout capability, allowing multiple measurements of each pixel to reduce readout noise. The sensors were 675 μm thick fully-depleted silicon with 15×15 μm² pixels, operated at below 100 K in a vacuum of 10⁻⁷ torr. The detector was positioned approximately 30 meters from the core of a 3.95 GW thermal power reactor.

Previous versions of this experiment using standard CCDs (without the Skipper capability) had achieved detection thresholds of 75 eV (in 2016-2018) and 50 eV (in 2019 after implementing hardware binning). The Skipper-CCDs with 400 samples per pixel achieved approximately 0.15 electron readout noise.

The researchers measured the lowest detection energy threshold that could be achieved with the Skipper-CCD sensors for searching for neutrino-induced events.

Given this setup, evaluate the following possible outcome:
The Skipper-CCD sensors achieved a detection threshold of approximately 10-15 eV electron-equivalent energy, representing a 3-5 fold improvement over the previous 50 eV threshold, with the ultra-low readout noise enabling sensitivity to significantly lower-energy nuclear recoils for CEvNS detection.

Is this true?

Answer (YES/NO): YES